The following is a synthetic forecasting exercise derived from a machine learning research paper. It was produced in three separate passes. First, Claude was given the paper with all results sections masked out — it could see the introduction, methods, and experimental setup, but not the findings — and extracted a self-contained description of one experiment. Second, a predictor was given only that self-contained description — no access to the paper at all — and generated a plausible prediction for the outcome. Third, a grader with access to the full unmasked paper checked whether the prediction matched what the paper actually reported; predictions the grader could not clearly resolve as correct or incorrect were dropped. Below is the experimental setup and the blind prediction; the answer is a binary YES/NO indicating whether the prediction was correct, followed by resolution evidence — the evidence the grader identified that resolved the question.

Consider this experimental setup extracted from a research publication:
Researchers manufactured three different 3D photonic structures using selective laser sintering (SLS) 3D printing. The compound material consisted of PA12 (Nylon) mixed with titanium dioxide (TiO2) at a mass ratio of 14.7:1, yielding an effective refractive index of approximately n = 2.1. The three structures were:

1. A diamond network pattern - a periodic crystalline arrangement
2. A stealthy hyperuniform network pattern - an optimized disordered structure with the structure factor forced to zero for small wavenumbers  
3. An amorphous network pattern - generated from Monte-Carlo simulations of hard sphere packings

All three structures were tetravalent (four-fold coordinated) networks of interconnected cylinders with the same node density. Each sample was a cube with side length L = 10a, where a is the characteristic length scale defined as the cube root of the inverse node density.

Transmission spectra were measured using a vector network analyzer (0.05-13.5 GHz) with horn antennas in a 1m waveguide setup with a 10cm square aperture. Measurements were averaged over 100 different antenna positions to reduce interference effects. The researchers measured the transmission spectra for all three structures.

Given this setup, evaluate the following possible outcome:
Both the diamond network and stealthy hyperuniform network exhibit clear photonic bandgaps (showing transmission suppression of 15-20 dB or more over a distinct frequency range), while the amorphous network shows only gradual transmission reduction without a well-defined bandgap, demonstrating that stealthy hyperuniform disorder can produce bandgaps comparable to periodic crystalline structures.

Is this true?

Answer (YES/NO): YES